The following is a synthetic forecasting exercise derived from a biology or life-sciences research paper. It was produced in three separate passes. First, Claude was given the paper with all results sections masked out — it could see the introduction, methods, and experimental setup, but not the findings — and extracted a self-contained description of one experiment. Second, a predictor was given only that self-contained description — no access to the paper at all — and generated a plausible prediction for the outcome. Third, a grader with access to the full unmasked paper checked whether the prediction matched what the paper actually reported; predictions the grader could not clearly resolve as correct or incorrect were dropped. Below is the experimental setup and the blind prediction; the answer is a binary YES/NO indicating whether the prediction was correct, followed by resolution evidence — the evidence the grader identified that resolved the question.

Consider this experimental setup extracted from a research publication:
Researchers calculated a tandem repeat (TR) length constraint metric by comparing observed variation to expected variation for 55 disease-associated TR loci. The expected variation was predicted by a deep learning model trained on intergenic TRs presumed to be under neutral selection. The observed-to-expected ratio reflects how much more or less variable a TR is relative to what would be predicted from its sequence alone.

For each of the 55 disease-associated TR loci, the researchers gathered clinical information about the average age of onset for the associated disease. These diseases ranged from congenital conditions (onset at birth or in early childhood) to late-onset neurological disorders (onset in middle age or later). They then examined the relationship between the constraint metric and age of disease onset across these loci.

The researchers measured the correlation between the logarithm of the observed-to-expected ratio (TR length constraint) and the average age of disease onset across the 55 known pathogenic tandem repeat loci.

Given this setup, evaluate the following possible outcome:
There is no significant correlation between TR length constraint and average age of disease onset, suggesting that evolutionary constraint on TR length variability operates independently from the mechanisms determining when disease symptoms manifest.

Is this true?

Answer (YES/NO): NO